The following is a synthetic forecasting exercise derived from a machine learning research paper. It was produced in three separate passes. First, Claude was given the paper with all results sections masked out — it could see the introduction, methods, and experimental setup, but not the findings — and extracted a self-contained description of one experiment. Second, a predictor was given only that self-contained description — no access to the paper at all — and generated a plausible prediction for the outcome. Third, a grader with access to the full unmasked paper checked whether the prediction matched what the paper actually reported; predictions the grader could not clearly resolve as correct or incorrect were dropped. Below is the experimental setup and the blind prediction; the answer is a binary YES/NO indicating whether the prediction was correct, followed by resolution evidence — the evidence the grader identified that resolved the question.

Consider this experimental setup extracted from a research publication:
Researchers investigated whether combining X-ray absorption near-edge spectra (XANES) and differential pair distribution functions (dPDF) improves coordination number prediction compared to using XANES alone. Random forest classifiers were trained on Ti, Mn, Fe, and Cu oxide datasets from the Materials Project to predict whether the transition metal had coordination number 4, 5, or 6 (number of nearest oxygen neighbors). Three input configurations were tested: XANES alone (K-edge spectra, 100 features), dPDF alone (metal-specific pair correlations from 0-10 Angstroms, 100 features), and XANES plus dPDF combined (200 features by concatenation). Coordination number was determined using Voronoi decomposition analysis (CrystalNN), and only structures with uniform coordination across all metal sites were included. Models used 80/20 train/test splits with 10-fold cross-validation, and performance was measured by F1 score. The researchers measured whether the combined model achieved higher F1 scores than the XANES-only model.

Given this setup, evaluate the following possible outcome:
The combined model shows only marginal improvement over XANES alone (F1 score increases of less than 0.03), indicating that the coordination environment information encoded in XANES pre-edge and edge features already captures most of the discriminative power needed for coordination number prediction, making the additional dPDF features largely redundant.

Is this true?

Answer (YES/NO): NO